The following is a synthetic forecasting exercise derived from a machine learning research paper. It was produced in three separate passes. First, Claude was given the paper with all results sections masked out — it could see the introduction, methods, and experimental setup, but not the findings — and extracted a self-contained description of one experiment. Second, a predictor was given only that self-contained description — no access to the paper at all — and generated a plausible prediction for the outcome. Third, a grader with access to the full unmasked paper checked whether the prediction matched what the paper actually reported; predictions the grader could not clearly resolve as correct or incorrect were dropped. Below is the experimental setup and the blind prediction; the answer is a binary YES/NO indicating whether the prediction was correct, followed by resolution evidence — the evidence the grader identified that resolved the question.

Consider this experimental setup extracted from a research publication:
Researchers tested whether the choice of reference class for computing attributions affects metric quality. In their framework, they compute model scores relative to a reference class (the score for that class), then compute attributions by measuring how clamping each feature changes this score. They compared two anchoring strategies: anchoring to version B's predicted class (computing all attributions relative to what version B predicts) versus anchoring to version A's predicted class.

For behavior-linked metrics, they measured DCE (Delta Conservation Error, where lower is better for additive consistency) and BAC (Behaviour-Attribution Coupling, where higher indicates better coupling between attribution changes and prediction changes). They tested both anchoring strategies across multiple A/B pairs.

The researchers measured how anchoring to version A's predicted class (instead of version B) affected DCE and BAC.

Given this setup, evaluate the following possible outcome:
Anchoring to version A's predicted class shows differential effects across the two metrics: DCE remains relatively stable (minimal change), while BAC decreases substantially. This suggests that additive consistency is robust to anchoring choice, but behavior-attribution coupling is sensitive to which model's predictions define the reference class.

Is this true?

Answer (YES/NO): NO